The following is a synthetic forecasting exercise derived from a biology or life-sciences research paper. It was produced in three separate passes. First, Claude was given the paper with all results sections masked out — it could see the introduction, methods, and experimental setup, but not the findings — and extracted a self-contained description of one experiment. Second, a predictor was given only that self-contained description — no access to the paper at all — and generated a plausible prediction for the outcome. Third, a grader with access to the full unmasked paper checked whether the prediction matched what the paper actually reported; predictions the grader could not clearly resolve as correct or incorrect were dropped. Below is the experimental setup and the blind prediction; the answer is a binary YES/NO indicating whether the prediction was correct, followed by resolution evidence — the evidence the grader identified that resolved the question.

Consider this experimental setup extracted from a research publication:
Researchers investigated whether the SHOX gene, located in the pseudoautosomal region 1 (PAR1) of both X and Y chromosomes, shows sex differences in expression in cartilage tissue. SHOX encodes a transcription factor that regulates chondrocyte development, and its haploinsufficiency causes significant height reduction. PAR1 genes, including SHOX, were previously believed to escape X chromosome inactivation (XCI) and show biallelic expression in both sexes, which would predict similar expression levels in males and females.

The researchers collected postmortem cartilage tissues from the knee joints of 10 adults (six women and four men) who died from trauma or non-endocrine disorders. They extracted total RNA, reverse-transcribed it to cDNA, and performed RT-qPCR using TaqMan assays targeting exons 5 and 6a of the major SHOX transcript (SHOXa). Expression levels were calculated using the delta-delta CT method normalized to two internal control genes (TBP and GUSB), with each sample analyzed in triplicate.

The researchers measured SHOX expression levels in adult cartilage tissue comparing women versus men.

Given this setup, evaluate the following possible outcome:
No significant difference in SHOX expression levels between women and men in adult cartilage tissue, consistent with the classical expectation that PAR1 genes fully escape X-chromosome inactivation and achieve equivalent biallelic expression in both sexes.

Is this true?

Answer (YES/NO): NO